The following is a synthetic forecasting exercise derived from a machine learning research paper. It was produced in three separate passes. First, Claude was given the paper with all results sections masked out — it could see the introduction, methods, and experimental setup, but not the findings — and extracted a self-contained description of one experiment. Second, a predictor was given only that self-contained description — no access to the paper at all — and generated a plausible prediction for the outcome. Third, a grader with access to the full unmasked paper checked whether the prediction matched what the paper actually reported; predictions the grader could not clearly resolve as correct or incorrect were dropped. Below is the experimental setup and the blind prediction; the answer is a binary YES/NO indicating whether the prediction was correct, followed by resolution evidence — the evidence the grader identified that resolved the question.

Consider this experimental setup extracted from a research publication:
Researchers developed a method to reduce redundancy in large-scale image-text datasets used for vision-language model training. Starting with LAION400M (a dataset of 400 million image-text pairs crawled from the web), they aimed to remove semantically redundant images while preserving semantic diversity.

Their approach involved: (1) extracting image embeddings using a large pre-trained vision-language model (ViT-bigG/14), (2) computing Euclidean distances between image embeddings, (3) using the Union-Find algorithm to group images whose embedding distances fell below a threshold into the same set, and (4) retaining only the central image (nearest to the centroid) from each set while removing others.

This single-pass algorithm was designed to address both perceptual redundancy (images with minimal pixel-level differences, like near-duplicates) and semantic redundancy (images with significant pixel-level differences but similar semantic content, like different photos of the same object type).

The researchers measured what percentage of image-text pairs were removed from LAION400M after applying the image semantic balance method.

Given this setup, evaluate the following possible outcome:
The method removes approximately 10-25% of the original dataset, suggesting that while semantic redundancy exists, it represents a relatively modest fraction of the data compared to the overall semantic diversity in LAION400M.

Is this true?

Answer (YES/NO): NO